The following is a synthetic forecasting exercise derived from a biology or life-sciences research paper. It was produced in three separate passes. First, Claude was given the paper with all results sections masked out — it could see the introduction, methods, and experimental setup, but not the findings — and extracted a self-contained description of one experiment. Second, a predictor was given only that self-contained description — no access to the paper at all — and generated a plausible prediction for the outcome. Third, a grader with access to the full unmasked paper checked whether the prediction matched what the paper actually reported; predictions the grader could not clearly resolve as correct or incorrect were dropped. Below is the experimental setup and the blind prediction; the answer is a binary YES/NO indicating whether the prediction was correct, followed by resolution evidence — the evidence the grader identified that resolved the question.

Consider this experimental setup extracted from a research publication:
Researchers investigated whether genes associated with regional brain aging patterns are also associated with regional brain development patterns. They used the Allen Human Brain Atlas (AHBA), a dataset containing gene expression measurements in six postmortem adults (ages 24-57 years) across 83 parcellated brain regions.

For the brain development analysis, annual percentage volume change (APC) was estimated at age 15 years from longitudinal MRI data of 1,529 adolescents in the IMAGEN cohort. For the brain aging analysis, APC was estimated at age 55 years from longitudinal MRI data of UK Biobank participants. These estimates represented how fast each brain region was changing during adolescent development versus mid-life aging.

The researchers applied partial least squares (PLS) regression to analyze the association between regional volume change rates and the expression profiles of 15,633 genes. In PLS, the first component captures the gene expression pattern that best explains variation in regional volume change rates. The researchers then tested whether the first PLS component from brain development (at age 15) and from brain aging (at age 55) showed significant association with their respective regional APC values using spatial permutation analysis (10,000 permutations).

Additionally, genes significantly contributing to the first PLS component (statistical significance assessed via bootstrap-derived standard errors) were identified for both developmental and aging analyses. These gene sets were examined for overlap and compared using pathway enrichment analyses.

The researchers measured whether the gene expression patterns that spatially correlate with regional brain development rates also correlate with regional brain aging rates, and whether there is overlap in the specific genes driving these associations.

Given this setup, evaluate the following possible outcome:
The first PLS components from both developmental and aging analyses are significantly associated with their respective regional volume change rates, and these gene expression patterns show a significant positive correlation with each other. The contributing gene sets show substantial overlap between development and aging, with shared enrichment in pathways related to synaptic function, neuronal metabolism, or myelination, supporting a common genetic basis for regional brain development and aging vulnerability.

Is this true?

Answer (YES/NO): NO